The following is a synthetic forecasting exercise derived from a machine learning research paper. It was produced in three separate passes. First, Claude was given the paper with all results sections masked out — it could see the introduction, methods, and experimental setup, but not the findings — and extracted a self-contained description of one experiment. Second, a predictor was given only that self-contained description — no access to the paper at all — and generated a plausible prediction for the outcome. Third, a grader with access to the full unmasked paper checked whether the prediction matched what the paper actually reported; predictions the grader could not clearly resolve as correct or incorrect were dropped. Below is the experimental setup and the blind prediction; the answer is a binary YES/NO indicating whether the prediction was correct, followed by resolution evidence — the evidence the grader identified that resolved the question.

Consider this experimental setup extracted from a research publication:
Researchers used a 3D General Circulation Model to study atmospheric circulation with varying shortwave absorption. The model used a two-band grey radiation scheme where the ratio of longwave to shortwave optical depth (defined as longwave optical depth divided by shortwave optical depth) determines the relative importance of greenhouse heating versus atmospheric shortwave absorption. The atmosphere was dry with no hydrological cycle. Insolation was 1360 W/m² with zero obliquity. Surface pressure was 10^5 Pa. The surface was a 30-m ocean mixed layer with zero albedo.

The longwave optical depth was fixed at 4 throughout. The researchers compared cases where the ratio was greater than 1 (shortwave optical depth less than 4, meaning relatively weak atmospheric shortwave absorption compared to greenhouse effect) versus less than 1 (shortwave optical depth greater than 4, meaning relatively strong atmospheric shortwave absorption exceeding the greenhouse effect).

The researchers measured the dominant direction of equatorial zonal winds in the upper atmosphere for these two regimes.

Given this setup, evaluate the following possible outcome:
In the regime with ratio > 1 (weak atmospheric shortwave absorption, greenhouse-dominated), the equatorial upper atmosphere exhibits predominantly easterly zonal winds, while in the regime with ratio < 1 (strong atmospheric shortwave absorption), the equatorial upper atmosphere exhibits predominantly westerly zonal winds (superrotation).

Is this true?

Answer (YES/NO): NO